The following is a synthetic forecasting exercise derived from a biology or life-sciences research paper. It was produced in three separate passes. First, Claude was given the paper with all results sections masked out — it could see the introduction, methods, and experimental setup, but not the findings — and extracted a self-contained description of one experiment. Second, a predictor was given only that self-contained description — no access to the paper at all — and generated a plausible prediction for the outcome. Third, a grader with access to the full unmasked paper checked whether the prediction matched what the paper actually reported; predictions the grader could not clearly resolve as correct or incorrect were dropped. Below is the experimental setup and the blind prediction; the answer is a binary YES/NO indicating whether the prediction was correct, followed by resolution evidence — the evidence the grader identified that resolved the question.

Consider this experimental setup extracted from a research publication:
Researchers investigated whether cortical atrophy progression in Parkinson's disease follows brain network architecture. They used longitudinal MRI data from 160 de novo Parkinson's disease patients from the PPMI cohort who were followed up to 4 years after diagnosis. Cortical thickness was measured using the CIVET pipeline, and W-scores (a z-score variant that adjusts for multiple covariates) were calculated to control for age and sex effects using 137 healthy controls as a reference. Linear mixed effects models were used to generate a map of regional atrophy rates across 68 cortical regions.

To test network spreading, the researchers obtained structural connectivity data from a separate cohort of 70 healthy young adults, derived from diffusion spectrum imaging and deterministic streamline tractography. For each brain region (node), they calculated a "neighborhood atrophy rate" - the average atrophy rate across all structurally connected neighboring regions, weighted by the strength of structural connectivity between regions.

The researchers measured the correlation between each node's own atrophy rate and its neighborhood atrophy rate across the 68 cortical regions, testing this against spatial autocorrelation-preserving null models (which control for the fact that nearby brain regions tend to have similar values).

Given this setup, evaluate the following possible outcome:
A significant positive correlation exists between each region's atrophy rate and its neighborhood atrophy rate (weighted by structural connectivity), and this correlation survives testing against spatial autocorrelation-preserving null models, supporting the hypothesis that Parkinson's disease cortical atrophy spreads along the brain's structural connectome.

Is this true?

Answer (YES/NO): YES